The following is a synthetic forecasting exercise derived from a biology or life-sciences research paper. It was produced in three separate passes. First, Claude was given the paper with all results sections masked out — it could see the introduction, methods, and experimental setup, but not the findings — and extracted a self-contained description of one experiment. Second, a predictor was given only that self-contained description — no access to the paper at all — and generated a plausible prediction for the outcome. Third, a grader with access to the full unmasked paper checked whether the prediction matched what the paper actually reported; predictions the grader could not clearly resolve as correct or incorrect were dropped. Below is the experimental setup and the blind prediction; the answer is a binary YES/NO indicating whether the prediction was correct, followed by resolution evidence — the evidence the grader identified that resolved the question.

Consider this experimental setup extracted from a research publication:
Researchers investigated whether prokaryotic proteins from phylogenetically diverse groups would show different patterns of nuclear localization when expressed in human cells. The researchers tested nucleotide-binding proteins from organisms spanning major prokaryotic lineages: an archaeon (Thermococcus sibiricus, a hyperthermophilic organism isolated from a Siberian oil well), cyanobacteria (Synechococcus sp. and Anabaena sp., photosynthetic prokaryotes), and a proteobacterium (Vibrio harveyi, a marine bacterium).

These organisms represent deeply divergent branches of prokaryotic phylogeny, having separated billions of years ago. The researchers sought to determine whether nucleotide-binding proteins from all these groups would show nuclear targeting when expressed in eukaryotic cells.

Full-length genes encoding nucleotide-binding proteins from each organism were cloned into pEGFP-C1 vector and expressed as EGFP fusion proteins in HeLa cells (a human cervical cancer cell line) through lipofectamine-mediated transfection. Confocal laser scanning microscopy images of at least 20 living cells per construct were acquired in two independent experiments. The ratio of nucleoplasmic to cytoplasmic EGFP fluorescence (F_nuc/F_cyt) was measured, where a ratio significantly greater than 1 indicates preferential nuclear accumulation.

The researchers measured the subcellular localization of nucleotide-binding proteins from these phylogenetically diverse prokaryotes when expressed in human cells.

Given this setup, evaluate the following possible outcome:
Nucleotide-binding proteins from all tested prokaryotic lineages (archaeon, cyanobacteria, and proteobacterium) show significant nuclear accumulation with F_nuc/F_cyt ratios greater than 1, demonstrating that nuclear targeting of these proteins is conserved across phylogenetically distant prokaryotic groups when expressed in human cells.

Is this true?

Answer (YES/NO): NO